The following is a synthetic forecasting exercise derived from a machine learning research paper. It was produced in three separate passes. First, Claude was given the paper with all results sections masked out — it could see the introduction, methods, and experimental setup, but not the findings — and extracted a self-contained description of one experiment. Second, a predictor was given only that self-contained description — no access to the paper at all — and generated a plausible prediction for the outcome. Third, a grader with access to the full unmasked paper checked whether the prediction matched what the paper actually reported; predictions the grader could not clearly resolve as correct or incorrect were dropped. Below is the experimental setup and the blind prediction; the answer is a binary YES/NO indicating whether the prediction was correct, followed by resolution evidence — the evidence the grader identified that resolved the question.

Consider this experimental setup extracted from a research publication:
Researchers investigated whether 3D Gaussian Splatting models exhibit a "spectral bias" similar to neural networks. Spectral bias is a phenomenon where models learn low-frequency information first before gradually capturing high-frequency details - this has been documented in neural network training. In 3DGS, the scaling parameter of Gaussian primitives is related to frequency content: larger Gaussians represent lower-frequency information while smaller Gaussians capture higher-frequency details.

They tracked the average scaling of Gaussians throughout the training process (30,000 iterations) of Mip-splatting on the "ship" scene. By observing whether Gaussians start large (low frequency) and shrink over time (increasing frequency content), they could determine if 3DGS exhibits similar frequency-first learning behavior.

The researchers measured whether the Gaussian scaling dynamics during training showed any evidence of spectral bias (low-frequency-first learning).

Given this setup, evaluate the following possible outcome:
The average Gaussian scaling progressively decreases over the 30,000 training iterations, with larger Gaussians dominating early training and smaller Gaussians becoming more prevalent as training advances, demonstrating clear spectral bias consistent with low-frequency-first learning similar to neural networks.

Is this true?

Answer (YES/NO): NO